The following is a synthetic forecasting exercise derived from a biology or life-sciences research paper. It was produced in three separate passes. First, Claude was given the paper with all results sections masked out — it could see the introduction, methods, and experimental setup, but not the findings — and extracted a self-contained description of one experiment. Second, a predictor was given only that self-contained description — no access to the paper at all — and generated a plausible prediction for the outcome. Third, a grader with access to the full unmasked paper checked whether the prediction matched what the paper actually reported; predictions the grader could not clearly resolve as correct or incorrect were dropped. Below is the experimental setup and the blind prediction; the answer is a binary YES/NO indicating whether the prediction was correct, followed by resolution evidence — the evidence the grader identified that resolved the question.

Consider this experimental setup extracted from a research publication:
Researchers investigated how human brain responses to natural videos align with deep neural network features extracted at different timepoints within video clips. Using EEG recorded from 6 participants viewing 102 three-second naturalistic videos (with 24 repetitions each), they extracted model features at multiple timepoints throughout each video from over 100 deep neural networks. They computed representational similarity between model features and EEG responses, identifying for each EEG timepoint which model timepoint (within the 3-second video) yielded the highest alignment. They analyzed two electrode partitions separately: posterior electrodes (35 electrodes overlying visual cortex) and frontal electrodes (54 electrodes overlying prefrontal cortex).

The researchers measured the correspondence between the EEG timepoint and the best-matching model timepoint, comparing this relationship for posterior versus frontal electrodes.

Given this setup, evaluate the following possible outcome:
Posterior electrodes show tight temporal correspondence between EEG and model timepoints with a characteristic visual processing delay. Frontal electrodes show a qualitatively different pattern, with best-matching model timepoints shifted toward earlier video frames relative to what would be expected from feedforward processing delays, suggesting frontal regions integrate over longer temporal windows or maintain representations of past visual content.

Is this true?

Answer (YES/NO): NO